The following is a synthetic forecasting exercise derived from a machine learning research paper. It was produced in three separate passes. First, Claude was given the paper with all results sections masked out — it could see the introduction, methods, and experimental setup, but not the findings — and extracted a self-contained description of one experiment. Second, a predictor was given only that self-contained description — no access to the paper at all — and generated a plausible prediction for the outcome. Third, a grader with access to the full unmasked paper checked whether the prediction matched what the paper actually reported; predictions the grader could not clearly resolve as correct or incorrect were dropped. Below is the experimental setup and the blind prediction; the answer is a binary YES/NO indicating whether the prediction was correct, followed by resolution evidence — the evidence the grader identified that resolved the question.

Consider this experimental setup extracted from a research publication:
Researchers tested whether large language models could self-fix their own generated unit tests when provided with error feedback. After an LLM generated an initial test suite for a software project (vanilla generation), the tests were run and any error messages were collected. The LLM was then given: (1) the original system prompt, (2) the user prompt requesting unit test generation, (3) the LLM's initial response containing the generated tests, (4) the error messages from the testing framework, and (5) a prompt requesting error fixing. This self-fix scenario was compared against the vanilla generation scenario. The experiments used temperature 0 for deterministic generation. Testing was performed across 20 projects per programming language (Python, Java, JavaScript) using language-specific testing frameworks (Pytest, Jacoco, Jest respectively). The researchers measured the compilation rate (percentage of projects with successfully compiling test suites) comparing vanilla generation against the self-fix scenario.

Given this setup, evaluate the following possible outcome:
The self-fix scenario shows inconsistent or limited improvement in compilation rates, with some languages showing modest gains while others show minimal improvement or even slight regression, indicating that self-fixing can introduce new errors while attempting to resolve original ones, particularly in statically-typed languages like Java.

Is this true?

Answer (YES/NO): NO